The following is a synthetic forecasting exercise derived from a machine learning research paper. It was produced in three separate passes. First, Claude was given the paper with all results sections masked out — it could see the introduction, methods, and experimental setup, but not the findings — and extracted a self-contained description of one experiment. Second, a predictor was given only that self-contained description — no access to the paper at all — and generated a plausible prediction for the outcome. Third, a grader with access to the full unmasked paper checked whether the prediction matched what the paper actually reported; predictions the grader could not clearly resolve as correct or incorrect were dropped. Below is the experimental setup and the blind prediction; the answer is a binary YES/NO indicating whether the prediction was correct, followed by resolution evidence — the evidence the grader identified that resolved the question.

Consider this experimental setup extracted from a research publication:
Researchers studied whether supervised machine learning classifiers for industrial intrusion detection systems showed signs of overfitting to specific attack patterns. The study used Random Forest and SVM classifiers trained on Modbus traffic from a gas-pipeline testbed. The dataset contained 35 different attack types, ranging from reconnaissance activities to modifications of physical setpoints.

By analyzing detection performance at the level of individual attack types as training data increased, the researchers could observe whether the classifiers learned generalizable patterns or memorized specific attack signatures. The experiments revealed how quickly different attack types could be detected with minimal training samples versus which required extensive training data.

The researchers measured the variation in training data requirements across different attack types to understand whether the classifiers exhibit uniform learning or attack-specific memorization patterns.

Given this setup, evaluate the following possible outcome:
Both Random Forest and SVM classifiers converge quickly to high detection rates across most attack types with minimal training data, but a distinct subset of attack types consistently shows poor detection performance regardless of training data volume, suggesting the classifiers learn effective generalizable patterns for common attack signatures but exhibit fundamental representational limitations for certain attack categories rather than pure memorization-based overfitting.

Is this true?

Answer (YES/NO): NO